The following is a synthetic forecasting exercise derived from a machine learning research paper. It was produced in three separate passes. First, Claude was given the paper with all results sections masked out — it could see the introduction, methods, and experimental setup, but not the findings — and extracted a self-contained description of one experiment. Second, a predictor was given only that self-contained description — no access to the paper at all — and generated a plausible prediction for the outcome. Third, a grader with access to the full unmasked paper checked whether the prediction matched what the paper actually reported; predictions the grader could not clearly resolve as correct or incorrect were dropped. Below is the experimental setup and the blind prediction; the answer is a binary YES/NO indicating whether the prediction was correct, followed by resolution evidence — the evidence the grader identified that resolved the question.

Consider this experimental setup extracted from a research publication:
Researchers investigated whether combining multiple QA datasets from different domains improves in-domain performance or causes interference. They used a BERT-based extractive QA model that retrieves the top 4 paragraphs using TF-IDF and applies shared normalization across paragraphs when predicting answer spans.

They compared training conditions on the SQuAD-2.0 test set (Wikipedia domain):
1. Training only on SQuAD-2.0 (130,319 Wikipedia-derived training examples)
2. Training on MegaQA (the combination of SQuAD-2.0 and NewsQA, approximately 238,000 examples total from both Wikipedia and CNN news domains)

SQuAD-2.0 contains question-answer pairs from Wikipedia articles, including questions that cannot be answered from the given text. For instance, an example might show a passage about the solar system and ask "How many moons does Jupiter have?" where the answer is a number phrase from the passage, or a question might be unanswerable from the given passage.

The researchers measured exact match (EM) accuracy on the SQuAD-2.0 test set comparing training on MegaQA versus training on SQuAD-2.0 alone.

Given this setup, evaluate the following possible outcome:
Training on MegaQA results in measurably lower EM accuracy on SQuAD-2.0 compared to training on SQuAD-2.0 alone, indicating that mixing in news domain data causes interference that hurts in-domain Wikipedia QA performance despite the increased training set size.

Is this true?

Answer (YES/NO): YES